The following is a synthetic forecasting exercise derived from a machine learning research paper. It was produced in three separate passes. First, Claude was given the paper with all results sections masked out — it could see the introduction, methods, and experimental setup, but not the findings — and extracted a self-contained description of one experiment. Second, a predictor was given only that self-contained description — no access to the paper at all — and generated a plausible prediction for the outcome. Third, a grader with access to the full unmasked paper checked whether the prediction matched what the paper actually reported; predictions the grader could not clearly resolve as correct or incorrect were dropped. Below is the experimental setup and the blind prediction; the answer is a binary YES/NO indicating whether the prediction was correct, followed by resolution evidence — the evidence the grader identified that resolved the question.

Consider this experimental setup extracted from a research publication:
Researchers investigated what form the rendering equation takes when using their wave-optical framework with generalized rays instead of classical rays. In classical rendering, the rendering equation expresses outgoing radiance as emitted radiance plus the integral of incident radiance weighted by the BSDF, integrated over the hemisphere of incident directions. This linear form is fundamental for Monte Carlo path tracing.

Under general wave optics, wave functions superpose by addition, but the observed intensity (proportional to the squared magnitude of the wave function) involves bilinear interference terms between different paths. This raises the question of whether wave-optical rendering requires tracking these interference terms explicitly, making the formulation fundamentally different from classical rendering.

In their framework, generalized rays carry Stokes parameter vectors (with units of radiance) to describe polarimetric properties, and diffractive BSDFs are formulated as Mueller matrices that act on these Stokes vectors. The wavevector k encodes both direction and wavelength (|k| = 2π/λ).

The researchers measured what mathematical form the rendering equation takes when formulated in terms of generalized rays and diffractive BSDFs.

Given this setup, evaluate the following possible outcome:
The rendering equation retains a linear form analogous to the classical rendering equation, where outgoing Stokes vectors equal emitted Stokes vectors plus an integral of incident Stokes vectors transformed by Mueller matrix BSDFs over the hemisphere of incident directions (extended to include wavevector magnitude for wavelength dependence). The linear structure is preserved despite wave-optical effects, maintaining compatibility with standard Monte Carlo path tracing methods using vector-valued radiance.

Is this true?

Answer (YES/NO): YES